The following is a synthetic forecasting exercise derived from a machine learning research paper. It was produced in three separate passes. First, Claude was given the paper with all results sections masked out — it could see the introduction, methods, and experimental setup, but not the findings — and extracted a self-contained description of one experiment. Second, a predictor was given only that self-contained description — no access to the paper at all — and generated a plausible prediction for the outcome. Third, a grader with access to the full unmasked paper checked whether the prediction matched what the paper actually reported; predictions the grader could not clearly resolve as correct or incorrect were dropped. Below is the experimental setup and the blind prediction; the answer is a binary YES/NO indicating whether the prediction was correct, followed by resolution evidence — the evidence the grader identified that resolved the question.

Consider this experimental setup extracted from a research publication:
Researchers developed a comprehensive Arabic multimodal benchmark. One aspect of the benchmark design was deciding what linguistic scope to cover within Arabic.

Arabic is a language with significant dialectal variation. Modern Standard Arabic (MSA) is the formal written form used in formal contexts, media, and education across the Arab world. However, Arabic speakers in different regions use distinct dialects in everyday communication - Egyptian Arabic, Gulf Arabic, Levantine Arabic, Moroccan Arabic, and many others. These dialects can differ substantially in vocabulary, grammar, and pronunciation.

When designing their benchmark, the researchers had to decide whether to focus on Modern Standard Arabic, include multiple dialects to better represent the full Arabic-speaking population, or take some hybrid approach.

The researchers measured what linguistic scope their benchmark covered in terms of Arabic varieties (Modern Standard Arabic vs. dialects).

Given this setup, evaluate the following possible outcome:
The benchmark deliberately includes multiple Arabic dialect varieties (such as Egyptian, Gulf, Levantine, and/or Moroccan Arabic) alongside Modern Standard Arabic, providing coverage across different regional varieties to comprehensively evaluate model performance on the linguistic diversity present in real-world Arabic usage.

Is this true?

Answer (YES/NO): NO